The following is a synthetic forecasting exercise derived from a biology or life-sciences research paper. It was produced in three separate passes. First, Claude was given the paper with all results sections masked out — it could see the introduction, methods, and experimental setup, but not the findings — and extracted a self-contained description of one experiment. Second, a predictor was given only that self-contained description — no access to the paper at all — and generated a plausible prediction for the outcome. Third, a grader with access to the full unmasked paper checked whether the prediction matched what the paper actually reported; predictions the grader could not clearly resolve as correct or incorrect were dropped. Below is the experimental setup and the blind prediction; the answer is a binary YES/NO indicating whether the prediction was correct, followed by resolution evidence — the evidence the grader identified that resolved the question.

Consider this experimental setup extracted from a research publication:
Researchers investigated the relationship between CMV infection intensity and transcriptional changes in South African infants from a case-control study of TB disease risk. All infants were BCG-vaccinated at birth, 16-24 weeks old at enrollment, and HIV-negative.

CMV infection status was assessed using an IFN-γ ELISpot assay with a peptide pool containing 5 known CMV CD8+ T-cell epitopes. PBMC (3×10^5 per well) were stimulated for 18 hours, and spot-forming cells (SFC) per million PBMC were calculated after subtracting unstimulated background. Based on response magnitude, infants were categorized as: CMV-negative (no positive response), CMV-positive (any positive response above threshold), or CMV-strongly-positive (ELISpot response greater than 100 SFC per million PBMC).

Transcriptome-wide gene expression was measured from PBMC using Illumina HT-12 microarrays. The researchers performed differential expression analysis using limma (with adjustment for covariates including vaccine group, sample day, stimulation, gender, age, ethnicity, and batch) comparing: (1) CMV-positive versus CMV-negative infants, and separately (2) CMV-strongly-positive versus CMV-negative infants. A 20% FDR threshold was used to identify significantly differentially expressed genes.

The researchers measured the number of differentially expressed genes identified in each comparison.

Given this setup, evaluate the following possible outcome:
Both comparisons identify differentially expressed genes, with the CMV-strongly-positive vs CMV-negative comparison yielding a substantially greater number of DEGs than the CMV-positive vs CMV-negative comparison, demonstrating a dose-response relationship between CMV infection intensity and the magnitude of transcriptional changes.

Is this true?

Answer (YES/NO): YES